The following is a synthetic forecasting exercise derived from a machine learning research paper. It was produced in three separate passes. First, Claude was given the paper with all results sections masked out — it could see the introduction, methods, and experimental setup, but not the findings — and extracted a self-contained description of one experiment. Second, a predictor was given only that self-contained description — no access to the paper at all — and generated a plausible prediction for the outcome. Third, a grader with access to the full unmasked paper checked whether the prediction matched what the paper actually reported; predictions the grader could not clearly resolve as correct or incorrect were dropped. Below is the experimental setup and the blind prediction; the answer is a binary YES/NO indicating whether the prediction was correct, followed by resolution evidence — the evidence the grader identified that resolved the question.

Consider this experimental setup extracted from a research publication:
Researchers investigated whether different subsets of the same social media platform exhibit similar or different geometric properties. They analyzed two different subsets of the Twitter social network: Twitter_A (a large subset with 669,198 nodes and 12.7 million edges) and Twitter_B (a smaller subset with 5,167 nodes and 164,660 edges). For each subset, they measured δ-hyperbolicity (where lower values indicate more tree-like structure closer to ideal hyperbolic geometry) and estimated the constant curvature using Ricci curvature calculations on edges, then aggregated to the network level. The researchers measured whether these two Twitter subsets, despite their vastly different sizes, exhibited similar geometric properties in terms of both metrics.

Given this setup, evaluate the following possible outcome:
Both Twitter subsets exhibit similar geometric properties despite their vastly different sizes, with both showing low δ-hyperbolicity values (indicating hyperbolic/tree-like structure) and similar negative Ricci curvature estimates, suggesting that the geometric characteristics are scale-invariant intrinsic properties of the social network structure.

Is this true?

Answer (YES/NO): YES